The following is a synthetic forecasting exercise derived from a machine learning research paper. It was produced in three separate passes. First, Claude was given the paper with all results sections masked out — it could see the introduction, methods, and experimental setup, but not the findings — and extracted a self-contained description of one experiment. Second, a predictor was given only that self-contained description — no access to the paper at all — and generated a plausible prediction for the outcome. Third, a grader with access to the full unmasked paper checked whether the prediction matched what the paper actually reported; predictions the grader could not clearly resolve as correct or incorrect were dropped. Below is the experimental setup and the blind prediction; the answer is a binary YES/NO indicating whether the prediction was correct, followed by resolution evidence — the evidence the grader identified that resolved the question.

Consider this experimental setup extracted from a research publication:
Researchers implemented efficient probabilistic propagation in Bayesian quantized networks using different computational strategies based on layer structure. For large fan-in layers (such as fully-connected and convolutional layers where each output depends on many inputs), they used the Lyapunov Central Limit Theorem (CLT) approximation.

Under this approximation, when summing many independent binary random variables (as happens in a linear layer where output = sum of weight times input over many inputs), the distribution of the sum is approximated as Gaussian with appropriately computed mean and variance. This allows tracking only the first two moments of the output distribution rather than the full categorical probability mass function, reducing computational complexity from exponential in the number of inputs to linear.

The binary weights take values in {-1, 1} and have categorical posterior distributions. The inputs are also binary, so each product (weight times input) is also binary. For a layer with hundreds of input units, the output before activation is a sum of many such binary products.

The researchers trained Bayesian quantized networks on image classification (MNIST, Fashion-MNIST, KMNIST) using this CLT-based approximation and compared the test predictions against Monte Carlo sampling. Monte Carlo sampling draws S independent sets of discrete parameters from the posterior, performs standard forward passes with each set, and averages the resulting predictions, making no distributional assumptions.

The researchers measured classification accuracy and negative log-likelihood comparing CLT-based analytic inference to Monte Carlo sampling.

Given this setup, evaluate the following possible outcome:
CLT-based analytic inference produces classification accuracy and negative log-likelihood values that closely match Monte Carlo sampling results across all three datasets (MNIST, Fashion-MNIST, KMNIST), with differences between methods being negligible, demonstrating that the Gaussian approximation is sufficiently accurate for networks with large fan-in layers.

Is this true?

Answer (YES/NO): YES